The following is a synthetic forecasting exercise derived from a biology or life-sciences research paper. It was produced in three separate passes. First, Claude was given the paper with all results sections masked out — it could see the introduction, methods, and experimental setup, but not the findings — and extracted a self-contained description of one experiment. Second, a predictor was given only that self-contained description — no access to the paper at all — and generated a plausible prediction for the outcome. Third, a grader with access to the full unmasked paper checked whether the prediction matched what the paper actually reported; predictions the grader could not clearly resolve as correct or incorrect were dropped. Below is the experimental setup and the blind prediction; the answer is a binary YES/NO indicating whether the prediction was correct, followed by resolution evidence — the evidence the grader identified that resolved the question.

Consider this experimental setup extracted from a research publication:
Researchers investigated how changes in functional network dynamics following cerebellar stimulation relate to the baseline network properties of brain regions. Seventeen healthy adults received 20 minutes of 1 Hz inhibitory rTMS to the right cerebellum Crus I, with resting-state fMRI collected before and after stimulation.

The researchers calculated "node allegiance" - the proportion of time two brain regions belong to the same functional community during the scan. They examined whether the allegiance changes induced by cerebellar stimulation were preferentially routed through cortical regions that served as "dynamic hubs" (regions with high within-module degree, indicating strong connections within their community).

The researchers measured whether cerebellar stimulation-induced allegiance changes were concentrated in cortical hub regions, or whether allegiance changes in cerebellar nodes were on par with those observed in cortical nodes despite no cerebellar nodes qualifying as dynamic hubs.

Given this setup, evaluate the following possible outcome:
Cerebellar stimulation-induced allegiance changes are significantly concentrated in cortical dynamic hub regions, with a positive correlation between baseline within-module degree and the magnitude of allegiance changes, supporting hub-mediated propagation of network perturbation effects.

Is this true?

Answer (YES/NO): NO